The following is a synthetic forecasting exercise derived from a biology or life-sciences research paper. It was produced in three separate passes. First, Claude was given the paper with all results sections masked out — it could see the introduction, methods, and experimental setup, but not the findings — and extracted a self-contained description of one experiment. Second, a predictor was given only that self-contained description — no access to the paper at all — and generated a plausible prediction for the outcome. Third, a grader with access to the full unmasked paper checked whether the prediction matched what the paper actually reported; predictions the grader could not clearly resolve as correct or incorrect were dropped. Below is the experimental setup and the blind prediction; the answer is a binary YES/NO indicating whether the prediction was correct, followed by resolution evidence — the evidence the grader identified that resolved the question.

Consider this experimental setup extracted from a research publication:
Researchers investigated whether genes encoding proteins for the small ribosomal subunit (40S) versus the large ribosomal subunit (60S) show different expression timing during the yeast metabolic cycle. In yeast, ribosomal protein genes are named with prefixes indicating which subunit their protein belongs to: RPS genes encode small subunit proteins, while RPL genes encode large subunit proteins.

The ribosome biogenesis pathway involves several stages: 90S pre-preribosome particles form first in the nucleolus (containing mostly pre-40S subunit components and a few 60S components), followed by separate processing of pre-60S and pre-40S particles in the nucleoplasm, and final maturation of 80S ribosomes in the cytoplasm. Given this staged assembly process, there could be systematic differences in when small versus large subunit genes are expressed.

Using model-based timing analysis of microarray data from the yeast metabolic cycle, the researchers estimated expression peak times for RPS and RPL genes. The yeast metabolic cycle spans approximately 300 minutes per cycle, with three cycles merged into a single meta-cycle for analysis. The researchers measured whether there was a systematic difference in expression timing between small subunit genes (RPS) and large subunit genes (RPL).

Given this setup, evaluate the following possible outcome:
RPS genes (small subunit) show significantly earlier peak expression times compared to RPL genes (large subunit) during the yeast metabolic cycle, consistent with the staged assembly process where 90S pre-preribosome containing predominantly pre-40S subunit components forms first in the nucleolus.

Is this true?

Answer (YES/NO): NO